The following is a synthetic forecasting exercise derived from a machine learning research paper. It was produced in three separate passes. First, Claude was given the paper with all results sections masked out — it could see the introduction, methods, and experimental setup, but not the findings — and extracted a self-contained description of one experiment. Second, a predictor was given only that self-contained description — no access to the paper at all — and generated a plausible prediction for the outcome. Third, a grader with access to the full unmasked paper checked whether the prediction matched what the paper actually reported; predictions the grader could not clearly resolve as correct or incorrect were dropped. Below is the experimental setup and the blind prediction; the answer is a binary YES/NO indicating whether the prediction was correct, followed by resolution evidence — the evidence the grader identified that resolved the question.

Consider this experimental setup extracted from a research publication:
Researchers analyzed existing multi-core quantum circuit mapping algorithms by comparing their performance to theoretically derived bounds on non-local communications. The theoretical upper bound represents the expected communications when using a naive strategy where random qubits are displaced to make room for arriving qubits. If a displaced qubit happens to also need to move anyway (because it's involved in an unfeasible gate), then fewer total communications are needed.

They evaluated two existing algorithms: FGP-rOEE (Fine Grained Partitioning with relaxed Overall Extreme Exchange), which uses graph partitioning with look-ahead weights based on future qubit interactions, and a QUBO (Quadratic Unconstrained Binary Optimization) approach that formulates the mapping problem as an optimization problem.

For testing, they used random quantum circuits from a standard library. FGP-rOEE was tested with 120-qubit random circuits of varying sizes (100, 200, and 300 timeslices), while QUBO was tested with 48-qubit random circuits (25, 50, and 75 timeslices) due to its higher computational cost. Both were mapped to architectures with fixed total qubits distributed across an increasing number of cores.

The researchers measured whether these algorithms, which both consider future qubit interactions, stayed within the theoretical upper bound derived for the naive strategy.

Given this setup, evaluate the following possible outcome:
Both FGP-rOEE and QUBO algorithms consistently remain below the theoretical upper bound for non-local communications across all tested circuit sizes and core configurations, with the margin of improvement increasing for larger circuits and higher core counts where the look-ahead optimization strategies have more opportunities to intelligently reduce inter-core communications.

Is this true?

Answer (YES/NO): NO